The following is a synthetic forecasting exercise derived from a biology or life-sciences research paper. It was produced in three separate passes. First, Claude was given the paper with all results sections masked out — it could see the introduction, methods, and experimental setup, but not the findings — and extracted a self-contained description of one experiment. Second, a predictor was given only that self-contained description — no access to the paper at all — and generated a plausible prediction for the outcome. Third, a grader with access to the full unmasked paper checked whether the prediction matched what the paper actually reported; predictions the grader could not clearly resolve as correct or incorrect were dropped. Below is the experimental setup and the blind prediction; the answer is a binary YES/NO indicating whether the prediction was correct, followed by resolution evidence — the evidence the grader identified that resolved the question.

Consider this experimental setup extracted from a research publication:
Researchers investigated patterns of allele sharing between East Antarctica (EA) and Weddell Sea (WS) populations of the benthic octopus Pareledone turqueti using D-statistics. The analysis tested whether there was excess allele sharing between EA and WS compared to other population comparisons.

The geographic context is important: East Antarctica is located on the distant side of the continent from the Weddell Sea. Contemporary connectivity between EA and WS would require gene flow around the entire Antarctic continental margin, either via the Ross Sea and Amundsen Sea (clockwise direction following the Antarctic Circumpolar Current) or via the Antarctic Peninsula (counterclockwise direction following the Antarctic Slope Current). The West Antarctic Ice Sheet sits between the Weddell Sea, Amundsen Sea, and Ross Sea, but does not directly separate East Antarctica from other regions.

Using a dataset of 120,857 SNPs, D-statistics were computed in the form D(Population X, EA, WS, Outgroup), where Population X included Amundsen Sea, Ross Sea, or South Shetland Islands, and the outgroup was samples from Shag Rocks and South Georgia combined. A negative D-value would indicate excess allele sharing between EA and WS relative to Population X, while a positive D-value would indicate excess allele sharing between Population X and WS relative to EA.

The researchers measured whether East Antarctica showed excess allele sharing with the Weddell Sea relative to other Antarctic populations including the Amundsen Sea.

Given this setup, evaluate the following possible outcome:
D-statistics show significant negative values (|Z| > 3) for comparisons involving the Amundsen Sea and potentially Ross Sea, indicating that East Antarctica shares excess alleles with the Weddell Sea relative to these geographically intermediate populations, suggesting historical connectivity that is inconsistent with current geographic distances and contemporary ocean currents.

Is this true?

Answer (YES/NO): NO